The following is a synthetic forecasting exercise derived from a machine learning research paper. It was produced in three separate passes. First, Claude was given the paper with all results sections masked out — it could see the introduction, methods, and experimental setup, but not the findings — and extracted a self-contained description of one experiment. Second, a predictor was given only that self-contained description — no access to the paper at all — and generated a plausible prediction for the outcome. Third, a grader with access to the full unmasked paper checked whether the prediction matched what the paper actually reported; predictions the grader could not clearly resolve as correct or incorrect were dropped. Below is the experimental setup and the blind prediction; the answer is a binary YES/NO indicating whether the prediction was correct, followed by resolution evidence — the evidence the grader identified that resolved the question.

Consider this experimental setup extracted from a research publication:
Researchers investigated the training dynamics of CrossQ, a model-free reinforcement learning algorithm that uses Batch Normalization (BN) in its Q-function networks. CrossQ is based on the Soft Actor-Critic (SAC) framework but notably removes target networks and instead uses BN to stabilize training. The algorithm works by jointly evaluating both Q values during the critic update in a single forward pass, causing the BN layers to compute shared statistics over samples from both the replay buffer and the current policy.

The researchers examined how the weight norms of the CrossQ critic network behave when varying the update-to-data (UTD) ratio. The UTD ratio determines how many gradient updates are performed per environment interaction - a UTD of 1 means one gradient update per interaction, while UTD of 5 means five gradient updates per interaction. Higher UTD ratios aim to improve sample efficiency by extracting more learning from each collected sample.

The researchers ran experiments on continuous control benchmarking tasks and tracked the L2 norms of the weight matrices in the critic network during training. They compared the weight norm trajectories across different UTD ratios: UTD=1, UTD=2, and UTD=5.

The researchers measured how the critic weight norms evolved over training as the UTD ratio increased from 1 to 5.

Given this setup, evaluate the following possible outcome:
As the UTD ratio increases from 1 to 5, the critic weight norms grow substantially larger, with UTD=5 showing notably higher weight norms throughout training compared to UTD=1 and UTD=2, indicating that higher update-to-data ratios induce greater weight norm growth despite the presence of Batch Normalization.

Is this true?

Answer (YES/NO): YES